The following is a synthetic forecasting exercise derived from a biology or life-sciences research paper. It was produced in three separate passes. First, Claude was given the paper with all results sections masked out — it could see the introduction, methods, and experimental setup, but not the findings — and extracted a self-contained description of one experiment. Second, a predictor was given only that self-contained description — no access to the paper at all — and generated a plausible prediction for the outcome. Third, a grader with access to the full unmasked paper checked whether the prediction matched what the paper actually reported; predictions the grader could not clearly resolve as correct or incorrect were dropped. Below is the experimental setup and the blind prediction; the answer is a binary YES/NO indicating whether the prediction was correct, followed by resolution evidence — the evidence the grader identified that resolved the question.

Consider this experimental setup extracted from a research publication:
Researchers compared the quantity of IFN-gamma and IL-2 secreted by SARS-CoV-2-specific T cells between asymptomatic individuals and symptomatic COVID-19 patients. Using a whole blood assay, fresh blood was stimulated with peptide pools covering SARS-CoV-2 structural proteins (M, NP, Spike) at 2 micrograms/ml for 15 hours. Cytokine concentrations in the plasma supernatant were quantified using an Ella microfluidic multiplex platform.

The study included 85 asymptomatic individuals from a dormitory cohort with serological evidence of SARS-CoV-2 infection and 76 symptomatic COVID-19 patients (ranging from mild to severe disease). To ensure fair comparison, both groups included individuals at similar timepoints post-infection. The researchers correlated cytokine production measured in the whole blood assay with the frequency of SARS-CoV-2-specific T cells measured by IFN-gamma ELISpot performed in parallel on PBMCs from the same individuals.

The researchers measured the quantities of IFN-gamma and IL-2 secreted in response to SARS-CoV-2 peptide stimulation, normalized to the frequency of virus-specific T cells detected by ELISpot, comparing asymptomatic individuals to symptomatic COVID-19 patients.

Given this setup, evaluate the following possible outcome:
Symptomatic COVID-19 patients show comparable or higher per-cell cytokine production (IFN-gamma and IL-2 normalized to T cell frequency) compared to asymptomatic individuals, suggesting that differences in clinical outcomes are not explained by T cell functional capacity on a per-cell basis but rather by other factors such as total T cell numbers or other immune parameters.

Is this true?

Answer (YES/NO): NO